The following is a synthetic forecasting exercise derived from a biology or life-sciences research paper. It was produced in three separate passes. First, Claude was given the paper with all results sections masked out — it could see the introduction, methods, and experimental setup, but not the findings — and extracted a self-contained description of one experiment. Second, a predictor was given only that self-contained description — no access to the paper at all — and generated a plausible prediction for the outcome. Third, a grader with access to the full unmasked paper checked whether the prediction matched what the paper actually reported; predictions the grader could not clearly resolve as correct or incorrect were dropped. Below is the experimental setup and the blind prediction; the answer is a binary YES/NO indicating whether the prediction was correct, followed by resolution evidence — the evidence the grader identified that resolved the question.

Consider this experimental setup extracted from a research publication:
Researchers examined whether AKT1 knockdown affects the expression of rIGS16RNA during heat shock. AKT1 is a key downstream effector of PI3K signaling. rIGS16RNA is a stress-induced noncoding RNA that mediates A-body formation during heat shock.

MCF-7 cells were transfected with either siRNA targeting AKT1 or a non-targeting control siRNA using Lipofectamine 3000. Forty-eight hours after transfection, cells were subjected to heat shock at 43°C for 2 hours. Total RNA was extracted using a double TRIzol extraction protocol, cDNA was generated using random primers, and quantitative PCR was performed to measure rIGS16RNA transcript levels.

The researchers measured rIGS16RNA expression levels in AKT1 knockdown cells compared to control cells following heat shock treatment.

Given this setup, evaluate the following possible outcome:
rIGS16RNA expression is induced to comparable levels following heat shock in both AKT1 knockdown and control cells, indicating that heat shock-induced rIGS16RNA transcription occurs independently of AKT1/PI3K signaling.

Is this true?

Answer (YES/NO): NO